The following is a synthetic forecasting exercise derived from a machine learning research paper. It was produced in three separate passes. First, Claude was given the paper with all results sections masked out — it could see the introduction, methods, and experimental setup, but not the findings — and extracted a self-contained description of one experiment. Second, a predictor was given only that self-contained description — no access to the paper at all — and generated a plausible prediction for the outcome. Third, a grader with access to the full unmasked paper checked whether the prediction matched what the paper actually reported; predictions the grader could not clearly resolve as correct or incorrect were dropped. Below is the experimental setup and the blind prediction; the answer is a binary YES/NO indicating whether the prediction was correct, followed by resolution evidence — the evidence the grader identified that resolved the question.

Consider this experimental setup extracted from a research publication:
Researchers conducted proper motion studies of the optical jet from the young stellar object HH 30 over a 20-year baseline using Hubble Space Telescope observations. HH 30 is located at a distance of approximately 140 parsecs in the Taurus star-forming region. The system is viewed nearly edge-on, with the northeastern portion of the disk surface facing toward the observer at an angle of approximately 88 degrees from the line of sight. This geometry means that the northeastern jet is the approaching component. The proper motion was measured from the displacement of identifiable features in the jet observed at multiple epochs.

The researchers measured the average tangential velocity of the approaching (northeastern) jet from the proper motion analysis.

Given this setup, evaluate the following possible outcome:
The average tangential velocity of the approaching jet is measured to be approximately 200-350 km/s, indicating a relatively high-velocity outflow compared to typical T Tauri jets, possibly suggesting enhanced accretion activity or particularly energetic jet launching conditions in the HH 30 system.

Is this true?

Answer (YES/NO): NO